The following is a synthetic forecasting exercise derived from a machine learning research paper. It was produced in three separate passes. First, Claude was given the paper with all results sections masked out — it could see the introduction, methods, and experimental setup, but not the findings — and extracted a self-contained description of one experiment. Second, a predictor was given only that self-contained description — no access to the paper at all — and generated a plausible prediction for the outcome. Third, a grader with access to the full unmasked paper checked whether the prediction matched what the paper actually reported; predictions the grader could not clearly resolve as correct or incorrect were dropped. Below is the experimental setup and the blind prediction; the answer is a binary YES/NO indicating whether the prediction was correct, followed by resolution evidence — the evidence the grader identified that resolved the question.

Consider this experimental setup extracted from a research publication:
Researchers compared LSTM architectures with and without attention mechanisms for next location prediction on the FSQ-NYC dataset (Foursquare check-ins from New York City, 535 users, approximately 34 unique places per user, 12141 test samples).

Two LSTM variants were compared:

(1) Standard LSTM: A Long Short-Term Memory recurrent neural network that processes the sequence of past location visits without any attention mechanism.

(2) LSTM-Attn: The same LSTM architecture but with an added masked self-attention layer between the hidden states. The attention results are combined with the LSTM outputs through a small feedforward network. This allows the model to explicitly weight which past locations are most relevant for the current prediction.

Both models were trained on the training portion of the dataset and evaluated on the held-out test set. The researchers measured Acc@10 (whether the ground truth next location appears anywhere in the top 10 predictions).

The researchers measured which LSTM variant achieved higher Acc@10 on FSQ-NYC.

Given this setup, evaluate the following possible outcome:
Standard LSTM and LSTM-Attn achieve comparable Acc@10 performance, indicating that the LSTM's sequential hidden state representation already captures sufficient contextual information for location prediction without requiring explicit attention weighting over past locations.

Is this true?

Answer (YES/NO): YES